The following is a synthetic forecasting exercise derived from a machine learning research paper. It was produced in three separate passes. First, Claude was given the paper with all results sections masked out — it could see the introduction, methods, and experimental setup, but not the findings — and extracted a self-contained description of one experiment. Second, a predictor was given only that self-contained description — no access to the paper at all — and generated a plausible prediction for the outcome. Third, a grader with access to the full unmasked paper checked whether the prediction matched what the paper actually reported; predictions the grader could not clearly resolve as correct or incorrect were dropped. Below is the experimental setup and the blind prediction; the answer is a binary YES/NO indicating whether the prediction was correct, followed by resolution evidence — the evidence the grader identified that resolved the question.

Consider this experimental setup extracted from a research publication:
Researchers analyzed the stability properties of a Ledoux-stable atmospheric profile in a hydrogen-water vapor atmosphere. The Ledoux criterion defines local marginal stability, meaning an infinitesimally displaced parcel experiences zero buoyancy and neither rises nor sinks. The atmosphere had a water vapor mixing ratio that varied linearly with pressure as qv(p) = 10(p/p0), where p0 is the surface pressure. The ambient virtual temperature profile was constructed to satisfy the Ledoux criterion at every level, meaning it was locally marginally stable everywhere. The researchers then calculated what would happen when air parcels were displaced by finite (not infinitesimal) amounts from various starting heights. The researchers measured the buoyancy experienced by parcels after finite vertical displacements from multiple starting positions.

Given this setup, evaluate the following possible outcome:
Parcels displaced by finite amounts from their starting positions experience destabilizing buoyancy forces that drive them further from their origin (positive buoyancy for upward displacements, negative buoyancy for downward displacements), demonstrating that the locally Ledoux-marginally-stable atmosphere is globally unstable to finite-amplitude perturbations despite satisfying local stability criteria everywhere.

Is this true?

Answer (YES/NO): NO